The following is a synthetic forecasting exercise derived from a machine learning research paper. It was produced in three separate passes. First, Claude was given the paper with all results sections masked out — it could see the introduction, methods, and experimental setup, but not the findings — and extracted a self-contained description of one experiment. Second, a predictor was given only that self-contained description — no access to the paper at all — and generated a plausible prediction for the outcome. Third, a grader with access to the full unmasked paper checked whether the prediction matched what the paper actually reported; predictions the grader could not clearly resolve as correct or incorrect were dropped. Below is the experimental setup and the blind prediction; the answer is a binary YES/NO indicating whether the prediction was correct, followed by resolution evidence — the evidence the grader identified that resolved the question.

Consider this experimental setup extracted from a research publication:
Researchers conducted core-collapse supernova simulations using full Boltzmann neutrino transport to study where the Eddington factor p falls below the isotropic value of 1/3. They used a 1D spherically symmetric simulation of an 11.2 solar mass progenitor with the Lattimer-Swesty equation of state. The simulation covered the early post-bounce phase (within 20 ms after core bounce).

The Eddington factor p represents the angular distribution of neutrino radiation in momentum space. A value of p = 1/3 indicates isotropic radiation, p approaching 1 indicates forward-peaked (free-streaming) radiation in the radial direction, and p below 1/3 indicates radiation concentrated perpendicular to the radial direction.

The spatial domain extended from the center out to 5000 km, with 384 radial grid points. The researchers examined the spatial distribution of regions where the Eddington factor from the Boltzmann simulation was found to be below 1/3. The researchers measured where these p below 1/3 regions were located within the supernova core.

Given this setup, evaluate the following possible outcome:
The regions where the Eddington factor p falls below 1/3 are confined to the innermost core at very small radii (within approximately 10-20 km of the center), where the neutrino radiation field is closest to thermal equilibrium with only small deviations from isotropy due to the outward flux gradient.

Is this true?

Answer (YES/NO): NO